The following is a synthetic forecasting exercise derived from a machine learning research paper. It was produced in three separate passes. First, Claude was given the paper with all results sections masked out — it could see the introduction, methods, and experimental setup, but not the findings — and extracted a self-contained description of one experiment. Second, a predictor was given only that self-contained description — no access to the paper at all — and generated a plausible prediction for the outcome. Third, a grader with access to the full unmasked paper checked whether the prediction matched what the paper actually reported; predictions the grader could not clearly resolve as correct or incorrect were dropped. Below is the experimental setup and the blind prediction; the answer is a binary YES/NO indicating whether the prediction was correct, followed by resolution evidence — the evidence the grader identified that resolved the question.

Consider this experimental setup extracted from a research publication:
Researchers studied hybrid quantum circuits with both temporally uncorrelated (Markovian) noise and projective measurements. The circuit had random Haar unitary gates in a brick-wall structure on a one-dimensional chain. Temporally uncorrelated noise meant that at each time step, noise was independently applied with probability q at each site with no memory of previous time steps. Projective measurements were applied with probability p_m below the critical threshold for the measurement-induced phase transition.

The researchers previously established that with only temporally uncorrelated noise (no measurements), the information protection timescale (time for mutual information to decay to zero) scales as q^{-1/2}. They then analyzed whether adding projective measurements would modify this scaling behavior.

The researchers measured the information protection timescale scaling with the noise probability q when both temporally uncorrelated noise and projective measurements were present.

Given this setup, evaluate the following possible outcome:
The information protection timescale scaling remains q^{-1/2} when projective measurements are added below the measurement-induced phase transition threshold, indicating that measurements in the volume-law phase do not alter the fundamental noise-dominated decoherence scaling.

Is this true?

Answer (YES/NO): YES